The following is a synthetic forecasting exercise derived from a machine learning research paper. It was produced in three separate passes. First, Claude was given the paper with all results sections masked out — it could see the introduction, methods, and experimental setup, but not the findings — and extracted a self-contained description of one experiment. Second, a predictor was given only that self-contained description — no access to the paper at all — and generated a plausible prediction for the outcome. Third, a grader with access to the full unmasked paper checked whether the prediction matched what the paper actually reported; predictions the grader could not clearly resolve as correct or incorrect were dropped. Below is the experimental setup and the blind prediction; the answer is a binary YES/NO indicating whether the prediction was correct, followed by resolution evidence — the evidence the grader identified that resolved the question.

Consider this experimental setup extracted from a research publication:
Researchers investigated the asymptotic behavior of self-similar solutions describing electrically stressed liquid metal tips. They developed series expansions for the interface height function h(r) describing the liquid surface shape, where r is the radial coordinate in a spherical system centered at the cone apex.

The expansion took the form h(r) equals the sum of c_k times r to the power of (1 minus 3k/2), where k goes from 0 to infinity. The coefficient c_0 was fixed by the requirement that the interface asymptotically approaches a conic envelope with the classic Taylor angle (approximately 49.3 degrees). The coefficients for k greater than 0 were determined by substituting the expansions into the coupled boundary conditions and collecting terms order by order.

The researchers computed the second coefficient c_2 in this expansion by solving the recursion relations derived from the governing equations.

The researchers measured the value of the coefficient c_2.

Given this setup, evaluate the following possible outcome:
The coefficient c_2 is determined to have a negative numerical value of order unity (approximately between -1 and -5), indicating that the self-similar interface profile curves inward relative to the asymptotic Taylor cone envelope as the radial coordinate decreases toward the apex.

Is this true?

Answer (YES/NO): NO